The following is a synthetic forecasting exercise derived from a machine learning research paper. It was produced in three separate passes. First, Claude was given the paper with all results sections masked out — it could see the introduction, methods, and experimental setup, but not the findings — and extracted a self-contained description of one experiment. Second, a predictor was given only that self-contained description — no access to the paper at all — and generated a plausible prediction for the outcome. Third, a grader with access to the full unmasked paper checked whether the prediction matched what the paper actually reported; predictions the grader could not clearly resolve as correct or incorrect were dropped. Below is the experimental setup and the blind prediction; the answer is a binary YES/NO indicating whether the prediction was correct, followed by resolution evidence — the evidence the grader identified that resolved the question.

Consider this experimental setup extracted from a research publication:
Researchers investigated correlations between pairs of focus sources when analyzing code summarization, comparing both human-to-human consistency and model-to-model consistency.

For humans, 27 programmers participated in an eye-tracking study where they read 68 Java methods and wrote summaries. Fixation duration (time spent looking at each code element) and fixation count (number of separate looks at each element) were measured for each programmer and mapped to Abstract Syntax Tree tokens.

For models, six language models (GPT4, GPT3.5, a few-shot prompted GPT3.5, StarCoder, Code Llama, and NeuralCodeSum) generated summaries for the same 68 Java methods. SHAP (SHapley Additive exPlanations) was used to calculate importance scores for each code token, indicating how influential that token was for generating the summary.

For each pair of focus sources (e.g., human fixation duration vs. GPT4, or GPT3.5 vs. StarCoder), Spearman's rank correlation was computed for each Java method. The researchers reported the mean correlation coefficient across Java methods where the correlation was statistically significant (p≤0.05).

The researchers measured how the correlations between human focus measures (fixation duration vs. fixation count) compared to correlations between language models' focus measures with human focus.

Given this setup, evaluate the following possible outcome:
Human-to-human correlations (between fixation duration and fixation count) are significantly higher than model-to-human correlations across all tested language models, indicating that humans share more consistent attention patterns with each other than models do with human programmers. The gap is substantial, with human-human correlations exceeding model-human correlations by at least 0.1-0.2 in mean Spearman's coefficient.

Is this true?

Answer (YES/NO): YES